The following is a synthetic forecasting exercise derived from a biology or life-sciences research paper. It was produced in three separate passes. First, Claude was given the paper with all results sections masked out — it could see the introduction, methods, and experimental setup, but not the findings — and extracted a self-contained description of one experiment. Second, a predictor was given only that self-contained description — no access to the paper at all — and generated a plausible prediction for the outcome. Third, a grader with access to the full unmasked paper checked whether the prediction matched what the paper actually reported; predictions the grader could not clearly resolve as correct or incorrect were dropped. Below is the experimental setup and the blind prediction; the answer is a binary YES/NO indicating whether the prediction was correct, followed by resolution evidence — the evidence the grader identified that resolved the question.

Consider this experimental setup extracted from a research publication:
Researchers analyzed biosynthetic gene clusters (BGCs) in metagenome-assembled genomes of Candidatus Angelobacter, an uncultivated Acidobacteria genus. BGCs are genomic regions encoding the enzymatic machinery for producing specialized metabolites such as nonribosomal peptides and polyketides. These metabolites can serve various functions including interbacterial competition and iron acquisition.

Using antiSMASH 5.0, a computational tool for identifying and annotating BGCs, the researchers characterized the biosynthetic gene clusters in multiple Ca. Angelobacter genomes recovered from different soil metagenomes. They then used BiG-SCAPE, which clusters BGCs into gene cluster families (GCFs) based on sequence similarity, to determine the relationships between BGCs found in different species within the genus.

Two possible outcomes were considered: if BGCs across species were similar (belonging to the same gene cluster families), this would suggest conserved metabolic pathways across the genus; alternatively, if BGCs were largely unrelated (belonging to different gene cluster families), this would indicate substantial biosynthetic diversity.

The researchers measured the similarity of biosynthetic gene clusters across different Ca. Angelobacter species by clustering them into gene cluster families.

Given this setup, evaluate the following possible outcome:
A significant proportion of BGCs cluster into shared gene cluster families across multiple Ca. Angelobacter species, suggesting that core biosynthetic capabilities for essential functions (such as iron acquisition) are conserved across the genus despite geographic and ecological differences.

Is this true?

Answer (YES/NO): NO